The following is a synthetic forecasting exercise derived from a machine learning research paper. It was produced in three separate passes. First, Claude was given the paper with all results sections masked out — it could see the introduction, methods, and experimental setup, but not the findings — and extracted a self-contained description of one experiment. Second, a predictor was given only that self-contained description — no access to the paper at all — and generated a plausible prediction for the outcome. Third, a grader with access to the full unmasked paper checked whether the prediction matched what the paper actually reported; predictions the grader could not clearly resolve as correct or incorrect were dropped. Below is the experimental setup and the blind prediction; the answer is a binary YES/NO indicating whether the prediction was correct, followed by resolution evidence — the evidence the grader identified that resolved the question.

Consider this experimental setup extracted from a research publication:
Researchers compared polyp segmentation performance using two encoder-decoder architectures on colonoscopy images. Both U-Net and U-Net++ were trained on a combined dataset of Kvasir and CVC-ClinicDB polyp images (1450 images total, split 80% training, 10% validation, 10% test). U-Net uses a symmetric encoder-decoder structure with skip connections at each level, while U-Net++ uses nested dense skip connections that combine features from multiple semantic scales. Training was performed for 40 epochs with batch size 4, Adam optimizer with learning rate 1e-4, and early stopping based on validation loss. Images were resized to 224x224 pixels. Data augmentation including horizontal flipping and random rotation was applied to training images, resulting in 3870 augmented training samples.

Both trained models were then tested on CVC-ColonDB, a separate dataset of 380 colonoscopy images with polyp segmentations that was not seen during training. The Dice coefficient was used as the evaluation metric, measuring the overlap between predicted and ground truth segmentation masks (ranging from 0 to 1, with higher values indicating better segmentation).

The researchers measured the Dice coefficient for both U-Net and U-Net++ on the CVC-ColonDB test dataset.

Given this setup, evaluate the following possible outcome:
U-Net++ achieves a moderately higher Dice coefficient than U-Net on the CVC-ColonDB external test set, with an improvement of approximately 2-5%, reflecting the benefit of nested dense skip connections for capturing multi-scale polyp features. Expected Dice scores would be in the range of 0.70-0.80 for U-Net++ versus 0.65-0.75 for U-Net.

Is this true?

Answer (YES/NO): NO